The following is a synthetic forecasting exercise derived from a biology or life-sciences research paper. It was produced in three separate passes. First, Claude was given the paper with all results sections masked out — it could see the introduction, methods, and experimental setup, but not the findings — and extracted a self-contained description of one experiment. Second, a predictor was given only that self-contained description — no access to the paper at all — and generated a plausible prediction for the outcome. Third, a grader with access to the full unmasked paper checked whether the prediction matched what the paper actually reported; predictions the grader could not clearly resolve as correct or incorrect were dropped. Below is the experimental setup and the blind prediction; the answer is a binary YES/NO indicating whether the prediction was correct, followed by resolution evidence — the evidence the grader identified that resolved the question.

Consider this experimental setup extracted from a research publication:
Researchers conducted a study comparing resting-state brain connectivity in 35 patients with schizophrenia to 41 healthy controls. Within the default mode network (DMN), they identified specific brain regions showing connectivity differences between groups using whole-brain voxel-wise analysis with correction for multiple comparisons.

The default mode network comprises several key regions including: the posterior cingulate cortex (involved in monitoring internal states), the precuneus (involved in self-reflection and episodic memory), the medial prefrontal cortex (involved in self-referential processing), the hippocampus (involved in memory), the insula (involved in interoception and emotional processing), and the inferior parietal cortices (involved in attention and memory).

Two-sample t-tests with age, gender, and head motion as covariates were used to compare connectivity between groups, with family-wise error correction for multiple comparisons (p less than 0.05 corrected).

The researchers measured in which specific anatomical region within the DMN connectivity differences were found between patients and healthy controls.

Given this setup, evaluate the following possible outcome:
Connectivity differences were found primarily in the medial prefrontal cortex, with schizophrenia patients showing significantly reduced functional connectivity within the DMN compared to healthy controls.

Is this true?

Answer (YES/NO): NO